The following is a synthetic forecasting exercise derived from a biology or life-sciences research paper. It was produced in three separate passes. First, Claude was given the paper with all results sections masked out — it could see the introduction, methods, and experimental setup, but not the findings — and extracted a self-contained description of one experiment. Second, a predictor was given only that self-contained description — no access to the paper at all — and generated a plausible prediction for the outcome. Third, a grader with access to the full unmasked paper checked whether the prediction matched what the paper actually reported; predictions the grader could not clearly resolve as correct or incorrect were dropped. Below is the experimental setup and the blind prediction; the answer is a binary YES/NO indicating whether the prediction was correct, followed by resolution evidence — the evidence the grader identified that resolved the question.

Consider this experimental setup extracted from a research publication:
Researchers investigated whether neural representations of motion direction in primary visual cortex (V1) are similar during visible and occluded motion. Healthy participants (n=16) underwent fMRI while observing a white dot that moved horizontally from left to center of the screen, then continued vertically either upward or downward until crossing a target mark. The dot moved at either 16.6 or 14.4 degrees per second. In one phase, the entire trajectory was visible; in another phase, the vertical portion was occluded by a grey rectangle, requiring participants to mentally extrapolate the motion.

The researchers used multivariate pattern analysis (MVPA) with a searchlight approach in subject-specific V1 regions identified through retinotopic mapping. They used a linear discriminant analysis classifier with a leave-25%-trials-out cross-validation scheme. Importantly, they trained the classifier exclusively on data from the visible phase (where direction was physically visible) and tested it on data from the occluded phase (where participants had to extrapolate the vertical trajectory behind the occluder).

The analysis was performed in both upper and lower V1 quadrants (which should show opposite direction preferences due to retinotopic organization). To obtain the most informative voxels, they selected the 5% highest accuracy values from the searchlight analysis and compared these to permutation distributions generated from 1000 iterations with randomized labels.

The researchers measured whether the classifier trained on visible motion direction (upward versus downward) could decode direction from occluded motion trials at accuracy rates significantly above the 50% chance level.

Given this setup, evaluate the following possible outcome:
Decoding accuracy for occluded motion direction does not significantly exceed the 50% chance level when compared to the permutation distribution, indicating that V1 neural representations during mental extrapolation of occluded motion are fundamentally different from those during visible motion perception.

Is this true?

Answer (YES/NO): NO